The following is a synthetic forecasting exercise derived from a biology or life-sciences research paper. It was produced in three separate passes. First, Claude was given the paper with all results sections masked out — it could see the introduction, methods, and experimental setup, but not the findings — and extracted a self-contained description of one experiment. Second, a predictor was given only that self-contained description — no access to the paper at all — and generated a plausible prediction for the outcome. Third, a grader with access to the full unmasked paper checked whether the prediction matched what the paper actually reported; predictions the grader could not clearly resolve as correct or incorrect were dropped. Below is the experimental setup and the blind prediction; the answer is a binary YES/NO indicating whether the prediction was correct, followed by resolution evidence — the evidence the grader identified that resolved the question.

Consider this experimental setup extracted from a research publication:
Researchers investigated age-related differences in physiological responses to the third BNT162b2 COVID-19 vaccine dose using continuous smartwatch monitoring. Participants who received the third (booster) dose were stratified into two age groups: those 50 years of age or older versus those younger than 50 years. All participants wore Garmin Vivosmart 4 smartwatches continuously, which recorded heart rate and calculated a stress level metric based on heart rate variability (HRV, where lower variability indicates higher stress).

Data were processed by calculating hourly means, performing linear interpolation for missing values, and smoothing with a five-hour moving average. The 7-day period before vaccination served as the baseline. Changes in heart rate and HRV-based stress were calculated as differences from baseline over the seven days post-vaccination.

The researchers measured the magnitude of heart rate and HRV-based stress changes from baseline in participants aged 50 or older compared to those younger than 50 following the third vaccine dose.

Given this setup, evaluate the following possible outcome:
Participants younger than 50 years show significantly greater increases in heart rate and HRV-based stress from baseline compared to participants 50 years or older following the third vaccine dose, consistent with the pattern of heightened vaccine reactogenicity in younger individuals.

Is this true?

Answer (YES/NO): YES